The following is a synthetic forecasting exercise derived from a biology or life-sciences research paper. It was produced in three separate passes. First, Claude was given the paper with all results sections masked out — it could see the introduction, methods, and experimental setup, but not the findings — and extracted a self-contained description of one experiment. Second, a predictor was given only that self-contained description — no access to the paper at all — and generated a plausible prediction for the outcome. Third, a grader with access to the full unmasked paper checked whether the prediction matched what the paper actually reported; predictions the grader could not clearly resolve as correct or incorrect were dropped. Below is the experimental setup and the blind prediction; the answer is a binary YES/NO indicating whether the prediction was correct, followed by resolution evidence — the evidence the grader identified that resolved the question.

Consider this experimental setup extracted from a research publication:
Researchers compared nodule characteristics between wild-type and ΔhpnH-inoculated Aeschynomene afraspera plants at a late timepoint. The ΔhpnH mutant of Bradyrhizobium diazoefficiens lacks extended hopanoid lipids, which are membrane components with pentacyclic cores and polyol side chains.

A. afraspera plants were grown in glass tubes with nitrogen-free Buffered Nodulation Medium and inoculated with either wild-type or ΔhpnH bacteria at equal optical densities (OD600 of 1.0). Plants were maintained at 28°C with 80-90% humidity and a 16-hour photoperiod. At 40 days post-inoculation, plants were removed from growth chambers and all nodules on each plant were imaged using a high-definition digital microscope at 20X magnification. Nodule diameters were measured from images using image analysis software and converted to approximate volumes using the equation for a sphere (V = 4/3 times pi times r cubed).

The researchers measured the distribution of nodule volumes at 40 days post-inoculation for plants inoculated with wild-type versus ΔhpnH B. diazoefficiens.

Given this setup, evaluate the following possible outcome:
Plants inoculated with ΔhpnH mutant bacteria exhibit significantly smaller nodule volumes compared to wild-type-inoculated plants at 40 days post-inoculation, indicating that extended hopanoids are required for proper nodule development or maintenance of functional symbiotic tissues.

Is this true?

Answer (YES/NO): NO